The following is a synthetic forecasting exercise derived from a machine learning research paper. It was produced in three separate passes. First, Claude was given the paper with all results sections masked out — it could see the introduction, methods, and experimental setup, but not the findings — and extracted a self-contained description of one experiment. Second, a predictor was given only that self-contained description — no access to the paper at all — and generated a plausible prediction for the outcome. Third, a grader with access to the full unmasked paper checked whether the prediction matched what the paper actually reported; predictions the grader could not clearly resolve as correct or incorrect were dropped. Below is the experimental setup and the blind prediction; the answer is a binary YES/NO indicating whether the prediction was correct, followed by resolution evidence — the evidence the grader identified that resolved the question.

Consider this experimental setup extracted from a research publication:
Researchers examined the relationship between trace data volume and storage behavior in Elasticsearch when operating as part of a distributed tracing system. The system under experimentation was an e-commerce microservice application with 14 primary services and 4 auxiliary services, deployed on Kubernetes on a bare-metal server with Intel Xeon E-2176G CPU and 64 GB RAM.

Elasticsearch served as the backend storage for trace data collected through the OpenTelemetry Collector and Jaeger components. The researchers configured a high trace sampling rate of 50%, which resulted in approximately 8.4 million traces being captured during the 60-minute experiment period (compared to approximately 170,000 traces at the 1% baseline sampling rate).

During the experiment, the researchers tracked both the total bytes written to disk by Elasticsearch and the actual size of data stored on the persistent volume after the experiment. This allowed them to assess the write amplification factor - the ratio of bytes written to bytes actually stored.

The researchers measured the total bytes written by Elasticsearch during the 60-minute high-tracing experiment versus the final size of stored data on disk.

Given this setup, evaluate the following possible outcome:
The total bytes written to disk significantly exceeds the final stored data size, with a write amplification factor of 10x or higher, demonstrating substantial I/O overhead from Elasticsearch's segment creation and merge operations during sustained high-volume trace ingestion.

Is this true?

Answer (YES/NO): YES